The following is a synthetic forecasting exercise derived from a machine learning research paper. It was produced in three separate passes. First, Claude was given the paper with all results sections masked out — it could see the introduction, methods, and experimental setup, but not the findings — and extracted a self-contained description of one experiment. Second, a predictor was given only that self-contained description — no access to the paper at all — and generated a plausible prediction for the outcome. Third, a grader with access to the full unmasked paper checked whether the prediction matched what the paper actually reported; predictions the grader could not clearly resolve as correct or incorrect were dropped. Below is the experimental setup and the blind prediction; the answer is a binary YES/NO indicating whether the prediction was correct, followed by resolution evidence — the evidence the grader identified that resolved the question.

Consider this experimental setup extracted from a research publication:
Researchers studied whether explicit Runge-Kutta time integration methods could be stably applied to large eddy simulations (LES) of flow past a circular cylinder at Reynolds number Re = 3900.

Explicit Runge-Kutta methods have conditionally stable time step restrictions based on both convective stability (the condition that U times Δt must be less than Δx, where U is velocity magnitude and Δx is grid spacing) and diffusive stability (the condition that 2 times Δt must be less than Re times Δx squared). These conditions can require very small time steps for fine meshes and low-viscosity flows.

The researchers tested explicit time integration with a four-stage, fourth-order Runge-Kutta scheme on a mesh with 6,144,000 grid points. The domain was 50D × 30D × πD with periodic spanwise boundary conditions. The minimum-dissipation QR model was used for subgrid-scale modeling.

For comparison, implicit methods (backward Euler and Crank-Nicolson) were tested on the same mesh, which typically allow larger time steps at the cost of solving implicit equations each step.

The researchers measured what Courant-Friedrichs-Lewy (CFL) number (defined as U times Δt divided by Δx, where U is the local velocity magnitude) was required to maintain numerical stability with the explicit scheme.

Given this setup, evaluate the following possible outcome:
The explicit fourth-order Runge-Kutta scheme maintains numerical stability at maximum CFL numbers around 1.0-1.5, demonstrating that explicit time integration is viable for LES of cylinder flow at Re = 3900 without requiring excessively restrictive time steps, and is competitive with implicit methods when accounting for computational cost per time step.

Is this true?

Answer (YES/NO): NO